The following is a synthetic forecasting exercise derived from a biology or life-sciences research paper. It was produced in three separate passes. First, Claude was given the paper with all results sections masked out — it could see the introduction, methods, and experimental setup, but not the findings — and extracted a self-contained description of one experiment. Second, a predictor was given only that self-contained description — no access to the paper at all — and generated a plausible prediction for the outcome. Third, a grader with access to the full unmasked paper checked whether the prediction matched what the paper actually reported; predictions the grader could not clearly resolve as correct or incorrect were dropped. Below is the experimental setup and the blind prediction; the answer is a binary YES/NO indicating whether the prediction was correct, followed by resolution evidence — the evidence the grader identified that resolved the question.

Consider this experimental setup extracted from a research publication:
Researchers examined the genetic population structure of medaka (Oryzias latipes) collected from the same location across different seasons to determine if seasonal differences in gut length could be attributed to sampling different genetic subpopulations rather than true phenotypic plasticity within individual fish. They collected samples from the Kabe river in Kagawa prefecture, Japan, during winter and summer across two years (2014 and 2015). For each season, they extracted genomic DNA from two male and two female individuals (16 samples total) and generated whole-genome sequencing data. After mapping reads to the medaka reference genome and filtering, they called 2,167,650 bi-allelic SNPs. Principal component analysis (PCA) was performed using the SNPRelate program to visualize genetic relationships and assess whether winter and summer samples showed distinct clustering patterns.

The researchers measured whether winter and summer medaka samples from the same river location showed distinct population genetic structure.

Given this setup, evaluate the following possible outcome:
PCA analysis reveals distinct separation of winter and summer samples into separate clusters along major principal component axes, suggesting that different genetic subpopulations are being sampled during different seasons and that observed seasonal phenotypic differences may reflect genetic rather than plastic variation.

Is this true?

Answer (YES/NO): NO